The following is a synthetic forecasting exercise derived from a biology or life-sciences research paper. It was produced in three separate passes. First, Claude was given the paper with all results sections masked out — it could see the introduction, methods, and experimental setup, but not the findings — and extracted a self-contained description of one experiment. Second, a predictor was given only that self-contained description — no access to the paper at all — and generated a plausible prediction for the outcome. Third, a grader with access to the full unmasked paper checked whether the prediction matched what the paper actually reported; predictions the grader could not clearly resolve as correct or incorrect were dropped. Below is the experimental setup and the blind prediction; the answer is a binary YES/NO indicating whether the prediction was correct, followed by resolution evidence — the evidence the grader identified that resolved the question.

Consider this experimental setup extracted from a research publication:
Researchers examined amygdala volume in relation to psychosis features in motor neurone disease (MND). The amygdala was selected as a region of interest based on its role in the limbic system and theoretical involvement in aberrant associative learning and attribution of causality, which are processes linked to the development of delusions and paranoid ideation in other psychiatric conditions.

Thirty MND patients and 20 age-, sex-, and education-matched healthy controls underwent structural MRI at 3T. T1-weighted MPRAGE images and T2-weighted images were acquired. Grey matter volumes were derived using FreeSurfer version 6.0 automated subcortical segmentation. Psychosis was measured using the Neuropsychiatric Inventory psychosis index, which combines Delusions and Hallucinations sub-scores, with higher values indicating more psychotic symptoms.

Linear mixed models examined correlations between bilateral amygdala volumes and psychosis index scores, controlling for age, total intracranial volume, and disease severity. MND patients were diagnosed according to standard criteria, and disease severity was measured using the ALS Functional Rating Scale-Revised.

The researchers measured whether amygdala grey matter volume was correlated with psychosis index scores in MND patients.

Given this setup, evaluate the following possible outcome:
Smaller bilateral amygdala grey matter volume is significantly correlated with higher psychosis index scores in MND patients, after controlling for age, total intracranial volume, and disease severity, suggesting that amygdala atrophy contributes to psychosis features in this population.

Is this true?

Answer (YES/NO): NO